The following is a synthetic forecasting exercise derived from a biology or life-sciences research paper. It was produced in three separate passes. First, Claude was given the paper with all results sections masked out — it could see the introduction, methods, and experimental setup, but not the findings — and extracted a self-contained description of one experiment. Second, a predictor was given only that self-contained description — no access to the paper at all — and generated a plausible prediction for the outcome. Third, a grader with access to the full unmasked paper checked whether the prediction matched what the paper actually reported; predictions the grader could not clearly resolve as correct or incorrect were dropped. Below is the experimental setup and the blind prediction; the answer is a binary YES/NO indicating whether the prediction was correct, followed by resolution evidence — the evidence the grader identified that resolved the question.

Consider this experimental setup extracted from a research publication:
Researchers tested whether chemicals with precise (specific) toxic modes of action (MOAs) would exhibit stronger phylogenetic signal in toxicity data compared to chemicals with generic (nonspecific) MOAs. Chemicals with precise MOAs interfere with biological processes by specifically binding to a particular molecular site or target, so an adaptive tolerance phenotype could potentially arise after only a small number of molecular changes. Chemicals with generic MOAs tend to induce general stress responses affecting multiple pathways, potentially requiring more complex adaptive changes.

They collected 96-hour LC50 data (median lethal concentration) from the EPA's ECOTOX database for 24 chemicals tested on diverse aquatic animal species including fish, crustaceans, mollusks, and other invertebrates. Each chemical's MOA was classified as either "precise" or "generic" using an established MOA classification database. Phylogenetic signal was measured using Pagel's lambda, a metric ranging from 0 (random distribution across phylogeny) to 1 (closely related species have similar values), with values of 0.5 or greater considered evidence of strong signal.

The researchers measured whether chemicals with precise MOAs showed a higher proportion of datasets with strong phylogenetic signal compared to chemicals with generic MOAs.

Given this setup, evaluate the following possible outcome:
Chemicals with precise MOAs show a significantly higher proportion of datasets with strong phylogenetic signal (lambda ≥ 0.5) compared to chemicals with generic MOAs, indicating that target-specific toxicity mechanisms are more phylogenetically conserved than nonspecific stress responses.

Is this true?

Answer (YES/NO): NO